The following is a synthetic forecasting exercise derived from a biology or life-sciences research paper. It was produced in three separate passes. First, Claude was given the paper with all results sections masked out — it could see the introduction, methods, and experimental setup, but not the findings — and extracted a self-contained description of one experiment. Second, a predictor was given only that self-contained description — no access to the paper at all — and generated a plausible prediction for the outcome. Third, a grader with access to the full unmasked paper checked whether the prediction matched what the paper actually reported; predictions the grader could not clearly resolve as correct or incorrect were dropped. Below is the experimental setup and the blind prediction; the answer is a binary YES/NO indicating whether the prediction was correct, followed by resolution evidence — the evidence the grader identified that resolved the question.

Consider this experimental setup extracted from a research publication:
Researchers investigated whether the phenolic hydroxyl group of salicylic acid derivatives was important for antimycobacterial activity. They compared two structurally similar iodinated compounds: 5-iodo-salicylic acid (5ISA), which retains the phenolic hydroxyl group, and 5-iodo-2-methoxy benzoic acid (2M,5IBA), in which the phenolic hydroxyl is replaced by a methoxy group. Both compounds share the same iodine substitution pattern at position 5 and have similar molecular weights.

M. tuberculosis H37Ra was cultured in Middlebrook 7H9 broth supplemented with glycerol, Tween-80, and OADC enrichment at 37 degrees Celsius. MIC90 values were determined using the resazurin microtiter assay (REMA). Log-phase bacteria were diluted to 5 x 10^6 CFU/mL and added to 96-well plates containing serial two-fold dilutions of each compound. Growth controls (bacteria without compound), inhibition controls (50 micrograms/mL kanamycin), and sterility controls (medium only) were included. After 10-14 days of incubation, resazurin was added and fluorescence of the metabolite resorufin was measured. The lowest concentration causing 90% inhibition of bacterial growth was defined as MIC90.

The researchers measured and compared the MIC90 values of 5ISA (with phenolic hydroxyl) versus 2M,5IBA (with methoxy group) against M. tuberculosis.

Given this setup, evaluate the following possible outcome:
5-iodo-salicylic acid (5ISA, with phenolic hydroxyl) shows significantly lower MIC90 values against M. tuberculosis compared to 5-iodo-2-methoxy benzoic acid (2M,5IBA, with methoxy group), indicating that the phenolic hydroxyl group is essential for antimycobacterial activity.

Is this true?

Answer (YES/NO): YES